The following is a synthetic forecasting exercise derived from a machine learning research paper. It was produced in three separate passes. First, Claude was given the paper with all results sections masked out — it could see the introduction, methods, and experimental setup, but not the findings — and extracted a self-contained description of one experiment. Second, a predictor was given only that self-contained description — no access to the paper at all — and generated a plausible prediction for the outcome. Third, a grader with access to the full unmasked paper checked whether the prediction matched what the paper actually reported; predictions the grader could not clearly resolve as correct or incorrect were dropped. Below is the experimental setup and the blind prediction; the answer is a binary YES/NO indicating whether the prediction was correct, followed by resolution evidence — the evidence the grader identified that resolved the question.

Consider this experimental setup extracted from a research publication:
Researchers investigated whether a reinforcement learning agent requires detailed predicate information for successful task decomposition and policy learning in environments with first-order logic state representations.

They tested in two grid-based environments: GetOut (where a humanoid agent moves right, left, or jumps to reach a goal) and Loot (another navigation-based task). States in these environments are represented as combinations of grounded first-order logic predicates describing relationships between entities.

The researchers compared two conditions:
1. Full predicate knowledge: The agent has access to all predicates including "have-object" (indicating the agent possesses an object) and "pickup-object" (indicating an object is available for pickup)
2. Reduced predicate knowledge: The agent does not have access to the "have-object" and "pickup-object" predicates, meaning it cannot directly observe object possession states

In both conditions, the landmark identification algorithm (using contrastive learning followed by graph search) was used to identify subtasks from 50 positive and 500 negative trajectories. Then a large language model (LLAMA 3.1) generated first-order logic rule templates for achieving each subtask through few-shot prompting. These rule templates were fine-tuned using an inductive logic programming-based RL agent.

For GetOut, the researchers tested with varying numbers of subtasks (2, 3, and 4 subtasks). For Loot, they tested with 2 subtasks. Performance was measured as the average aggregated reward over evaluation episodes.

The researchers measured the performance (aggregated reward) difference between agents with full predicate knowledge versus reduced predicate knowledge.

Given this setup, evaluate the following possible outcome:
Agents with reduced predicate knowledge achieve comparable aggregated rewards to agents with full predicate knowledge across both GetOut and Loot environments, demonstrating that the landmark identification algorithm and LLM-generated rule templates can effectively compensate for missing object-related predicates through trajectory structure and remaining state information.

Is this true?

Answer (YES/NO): YES